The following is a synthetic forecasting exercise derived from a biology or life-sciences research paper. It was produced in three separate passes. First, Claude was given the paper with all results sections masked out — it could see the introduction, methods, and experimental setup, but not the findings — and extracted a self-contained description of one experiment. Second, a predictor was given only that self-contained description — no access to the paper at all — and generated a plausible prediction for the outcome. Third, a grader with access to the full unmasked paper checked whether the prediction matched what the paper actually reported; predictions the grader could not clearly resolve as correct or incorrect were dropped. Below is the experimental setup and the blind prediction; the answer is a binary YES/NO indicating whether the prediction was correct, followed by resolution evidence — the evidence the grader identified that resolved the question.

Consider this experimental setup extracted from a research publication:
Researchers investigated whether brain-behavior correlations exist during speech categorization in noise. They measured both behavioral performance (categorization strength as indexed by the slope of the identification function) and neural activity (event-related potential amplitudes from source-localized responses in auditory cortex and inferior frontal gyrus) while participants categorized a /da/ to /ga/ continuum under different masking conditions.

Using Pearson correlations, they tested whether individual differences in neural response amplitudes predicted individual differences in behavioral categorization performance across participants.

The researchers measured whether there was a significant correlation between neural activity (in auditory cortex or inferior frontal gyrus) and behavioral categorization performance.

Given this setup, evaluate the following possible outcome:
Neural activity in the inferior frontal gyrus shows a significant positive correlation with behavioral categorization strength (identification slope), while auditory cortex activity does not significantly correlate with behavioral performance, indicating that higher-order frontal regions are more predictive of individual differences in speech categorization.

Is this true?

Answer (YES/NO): NO